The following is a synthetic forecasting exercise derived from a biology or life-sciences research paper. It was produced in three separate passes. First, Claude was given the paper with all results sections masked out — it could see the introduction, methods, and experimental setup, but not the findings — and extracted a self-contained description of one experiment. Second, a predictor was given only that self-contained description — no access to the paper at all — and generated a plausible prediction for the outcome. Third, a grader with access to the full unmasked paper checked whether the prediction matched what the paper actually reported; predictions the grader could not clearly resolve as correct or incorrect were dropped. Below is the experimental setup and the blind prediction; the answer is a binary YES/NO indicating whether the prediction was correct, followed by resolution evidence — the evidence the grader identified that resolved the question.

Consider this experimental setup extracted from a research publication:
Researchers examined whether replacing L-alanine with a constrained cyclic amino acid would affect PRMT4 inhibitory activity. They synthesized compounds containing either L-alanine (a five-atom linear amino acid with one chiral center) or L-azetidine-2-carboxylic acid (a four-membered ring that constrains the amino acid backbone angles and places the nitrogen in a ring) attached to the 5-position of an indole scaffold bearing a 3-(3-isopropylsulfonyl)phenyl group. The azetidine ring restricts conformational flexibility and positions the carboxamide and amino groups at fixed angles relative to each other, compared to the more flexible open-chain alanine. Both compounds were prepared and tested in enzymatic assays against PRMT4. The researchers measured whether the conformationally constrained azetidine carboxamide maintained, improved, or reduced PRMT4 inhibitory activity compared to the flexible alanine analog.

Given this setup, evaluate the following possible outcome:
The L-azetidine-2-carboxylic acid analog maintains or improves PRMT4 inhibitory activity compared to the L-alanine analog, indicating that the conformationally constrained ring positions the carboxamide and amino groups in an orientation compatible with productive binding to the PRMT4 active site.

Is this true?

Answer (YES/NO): NO